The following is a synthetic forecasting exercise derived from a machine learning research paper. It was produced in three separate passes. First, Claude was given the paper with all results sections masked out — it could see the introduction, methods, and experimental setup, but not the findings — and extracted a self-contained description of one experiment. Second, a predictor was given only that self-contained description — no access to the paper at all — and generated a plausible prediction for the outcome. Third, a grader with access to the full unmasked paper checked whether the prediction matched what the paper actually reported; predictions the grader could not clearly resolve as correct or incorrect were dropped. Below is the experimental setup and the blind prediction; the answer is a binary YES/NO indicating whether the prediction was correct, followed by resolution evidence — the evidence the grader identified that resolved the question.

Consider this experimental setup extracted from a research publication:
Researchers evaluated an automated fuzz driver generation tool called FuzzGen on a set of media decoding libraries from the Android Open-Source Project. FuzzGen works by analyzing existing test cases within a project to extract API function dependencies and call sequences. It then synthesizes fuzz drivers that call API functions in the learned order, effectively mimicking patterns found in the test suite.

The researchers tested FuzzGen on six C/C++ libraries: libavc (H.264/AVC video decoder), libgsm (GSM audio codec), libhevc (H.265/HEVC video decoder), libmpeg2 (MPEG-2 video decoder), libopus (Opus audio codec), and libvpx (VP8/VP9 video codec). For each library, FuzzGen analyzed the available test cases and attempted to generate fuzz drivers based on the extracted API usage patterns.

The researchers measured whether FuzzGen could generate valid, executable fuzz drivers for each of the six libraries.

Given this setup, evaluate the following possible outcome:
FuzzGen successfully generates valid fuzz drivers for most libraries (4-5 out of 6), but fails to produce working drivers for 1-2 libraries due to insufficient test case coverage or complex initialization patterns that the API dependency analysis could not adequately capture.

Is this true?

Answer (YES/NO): YES